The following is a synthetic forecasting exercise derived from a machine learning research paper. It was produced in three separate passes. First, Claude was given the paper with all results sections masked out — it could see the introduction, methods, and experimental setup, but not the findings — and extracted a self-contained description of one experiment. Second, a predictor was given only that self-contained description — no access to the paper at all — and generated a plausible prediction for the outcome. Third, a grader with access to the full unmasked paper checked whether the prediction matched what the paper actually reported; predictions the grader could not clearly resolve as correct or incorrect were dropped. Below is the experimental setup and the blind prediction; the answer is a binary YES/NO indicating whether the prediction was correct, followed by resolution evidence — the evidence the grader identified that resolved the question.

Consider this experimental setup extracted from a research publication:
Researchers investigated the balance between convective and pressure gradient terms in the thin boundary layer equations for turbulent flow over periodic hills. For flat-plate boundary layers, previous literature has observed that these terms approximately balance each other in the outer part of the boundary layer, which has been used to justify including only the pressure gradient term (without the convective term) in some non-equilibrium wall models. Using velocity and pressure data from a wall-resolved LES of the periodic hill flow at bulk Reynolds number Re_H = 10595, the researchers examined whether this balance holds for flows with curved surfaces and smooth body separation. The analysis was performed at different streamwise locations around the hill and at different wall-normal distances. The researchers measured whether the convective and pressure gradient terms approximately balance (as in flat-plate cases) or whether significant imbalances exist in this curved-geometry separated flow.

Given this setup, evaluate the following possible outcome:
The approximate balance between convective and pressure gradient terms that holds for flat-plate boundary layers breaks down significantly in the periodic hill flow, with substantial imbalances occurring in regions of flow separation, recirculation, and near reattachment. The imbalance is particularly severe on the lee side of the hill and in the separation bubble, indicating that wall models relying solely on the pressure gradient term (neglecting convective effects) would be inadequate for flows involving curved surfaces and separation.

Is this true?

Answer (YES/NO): YES